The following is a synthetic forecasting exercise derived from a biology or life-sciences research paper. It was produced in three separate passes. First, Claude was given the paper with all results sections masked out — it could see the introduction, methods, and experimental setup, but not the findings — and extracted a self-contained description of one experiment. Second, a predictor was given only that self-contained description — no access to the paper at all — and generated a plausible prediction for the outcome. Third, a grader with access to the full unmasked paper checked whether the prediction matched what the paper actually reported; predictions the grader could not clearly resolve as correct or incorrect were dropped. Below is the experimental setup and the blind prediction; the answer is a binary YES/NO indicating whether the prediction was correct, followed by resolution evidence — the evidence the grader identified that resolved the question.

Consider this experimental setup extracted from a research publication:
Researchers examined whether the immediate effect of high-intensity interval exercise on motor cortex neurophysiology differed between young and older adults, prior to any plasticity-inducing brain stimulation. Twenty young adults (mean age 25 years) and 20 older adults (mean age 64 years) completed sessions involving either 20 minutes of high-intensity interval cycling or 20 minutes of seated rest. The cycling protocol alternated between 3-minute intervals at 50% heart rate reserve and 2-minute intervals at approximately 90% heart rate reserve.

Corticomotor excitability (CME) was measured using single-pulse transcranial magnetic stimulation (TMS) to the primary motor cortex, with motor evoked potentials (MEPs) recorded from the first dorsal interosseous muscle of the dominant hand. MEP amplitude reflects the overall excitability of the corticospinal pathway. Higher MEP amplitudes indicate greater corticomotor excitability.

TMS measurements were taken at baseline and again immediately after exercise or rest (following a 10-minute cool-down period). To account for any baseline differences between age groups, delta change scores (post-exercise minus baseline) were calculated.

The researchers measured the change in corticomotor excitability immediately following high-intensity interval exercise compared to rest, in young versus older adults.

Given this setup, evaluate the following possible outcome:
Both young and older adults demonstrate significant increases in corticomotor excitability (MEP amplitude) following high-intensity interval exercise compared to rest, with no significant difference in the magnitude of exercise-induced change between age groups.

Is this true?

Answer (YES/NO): NO